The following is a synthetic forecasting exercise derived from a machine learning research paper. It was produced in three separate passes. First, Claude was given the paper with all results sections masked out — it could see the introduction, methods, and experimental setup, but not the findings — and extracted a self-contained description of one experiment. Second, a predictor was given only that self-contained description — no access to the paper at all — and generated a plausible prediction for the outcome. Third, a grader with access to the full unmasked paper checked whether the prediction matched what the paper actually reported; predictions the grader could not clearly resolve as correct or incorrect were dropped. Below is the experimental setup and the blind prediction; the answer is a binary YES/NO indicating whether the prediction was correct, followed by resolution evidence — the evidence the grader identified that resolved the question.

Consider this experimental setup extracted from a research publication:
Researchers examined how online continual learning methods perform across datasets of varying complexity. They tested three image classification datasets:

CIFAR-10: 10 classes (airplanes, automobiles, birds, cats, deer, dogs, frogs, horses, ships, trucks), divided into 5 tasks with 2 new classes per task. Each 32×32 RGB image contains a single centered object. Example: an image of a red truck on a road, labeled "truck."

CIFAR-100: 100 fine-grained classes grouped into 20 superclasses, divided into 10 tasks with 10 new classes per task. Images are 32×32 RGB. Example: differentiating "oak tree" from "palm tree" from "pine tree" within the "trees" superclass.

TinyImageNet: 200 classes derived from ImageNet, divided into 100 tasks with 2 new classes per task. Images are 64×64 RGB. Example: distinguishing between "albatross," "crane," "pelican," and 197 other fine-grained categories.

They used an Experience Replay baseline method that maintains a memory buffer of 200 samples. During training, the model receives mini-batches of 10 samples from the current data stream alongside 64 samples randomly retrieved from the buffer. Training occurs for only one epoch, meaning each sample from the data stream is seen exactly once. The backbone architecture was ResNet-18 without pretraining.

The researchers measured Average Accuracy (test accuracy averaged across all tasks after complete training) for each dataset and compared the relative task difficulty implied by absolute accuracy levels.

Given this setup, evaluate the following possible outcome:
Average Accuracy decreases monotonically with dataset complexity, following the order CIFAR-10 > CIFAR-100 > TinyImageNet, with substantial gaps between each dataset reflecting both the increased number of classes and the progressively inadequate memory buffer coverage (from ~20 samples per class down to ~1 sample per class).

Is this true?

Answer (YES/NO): YES